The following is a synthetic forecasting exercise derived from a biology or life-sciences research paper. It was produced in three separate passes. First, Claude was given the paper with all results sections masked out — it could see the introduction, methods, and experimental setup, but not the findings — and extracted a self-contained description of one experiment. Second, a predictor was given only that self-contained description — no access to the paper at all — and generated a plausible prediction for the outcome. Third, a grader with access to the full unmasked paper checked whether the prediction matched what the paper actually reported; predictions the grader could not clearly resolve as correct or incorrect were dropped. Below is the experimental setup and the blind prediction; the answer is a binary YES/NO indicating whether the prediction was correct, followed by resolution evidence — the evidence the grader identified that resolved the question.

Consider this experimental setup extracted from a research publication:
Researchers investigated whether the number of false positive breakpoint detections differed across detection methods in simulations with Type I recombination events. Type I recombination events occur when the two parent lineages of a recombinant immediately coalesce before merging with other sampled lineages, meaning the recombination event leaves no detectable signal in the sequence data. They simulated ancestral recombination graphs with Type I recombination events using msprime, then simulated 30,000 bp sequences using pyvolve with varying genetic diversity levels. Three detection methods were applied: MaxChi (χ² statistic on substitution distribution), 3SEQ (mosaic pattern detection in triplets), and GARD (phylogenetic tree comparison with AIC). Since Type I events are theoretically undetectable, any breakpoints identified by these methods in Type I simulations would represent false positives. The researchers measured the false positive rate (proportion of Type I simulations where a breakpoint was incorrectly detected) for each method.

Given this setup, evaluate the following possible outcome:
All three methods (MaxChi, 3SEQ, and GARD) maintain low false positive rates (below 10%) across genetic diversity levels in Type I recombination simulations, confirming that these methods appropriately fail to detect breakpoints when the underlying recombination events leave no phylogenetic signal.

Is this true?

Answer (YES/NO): NO